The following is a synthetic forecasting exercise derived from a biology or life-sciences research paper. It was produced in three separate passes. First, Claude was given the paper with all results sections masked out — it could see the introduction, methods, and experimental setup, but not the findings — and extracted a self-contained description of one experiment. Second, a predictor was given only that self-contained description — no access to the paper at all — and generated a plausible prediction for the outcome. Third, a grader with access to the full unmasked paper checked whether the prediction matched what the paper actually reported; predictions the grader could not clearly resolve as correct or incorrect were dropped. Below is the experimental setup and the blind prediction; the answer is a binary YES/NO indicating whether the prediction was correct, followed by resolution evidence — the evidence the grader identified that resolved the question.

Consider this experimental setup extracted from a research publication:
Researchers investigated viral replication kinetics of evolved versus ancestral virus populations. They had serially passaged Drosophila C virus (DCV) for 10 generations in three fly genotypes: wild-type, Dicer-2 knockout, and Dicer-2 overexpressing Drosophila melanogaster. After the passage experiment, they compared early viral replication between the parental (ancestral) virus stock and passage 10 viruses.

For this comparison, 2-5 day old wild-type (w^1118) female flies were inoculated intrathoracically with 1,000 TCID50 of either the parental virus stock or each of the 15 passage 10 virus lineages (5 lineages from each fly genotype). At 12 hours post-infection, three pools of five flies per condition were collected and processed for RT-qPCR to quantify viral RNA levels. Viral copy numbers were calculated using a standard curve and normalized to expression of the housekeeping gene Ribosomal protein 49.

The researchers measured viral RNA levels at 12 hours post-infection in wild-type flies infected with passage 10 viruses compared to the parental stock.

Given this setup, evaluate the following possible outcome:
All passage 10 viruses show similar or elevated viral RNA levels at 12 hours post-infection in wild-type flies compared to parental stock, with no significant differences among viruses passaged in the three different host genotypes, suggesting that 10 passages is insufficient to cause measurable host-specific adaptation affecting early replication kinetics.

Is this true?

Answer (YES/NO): NO